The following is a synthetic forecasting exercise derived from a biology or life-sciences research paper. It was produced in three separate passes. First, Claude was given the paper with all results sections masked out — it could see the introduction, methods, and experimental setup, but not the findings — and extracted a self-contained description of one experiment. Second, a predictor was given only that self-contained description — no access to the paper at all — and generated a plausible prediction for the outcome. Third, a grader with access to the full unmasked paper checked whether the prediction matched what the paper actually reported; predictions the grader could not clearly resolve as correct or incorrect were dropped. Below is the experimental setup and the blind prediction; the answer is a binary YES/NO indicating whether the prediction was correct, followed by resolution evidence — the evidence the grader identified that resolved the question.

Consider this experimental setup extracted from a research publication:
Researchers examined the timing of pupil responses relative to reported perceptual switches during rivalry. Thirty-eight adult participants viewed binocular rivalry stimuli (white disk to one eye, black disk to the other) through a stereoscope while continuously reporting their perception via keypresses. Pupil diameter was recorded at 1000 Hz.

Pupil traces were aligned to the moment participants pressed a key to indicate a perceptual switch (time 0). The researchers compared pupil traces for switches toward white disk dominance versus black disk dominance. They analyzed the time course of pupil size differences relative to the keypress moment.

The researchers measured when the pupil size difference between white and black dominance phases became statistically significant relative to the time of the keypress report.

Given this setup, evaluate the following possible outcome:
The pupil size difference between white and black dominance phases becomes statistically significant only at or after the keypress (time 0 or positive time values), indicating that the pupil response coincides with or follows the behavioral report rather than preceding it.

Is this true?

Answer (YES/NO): NO